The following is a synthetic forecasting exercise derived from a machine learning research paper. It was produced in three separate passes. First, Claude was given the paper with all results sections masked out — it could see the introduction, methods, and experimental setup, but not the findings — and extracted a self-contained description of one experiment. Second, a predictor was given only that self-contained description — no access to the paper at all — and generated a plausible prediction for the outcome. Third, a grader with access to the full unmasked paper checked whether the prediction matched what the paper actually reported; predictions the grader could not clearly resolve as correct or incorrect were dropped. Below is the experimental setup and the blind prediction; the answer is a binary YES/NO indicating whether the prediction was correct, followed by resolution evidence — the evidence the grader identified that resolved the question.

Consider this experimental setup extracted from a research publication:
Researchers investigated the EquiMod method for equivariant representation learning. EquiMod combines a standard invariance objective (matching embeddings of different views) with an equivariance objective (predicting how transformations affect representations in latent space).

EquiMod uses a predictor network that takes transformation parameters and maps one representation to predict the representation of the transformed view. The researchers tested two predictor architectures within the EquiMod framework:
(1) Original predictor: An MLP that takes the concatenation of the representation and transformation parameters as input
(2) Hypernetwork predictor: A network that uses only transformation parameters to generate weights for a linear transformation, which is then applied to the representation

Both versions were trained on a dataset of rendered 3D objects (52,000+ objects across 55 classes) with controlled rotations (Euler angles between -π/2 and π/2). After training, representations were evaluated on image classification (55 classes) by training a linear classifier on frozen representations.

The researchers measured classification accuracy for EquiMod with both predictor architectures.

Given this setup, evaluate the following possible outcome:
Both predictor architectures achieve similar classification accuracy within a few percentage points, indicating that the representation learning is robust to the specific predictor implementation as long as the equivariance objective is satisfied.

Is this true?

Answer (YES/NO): YES